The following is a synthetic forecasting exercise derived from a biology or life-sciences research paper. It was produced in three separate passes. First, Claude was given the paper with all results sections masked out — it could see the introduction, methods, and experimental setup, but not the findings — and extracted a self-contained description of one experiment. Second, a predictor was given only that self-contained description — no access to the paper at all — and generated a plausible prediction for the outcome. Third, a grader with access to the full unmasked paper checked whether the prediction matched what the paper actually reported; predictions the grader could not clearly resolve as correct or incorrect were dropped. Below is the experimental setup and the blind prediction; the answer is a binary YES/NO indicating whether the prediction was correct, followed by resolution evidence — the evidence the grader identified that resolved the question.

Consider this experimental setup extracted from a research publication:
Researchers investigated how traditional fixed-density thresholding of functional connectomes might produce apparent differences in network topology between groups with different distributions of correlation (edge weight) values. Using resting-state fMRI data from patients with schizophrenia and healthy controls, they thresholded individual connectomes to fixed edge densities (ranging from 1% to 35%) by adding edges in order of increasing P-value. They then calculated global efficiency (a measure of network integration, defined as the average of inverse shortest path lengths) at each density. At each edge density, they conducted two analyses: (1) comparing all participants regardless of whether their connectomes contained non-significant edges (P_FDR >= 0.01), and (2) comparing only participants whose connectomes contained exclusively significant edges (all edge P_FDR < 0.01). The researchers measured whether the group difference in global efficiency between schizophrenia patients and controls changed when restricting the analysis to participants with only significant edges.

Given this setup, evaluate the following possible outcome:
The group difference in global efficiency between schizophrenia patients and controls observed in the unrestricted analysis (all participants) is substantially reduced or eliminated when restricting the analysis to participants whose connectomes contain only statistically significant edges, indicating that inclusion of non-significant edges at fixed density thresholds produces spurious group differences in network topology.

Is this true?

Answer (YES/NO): YES